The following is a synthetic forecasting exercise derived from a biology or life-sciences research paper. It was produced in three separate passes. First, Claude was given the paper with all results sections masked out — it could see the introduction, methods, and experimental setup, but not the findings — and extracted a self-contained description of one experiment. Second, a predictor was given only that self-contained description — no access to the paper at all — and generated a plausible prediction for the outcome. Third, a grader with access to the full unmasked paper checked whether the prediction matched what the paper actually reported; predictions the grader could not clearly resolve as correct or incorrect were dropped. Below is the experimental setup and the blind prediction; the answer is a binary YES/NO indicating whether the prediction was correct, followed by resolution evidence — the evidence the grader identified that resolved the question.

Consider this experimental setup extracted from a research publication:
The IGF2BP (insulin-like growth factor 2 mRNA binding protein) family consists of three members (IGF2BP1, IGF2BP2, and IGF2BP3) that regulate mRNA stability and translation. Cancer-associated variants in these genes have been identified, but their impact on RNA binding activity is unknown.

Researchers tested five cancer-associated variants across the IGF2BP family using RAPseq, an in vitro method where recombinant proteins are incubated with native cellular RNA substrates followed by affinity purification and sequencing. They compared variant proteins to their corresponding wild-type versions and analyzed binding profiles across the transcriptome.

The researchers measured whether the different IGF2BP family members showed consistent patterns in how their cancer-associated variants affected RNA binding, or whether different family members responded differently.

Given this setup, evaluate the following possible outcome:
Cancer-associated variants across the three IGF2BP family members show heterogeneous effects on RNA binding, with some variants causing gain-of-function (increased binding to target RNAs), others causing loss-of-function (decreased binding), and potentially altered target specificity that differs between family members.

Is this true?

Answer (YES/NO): NO